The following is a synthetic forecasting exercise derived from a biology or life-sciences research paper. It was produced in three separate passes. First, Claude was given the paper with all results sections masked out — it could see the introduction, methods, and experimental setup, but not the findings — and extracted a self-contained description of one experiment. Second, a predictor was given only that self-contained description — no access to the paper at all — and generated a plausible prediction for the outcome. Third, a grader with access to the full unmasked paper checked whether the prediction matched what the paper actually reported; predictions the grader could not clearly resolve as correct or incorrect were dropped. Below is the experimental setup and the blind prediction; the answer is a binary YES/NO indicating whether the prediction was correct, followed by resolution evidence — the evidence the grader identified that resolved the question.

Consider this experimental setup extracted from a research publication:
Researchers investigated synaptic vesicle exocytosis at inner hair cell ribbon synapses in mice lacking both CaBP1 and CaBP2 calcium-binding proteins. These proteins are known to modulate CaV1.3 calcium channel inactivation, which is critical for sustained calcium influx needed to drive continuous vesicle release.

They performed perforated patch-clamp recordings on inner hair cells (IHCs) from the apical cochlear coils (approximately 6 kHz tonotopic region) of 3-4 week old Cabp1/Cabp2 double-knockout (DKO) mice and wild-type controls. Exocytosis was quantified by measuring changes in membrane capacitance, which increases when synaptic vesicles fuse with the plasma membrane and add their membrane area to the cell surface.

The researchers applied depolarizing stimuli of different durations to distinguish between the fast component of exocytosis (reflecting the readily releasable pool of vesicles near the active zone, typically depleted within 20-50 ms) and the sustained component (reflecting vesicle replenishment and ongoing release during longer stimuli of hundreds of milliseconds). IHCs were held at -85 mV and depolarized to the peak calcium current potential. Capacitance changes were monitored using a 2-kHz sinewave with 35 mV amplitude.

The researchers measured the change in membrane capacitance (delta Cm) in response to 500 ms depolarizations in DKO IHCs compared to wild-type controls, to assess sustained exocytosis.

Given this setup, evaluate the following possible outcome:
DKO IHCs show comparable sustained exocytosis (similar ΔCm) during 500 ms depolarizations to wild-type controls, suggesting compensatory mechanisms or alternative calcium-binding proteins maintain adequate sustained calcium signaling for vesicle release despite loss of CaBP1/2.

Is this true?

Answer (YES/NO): NO